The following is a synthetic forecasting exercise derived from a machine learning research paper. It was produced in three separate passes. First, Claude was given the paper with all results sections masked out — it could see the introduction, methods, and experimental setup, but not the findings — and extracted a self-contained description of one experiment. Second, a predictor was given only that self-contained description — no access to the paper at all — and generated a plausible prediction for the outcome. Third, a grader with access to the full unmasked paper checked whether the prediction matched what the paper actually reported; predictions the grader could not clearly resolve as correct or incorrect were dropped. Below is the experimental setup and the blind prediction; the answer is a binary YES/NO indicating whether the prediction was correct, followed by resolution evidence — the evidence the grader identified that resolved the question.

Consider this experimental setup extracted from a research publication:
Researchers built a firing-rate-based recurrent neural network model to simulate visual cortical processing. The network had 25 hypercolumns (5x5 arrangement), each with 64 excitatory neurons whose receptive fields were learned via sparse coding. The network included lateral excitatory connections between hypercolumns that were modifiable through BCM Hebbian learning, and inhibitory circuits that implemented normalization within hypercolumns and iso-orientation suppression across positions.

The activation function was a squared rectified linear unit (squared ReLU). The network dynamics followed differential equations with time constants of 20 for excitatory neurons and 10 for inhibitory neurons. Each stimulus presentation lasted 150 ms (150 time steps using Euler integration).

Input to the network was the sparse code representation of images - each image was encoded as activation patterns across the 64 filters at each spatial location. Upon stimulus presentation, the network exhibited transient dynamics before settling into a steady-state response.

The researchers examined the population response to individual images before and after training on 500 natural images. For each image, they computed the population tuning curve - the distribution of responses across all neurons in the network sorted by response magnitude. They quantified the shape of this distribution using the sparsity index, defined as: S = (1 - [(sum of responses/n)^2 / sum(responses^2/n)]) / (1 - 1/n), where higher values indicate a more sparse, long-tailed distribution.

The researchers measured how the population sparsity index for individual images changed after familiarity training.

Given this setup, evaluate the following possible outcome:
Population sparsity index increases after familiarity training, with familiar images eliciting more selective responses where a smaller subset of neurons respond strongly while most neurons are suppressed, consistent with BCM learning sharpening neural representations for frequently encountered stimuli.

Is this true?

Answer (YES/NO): YES